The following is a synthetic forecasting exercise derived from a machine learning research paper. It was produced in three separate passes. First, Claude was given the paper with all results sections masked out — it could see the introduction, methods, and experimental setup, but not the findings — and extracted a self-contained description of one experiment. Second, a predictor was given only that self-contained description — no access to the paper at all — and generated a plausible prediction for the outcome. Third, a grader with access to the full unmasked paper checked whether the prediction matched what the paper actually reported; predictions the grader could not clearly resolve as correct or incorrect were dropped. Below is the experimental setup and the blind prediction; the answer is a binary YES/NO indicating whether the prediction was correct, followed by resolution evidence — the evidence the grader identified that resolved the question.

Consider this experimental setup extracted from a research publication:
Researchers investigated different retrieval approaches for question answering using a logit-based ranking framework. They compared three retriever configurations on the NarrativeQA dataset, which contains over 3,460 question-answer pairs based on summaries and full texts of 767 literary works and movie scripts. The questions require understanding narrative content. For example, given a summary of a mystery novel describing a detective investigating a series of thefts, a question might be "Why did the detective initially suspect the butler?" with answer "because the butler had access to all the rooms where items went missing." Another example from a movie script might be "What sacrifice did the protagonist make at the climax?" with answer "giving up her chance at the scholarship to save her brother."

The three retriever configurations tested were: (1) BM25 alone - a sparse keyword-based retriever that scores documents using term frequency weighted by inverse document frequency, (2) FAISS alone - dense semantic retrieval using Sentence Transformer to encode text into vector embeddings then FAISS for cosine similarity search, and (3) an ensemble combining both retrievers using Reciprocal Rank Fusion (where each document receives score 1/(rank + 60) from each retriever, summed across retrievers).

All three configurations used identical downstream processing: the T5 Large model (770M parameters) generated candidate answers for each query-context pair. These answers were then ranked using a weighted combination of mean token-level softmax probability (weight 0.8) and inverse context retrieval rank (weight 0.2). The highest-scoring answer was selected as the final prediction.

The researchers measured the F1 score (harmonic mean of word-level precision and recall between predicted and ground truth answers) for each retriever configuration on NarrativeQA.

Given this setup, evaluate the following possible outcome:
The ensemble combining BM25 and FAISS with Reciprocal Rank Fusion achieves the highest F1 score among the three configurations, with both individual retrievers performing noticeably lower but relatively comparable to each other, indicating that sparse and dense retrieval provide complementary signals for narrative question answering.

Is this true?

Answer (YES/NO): NO